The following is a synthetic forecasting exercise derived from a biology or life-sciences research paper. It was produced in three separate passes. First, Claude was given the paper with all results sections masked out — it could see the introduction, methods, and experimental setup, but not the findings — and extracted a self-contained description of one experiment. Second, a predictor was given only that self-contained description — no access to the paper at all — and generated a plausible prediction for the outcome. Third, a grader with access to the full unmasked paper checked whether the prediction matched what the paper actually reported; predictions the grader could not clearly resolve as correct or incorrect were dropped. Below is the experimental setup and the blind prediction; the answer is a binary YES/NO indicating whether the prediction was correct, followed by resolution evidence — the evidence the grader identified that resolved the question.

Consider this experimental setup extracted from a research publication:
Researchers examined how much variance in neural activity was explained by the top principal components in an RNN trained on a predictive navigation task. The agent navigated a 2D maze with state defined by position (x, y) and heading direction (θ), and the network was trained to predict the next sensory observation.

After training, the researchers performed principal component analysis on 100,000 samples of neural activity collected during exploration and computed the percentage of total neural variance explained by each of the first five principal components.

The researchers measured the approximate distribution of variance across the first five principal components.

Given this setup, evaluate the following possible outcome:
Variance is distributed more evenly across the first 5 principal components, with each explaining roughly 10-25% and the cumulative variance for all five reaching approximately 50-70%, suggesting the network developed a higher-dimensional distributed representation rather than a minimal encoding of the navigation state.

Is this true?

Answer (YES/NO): NO